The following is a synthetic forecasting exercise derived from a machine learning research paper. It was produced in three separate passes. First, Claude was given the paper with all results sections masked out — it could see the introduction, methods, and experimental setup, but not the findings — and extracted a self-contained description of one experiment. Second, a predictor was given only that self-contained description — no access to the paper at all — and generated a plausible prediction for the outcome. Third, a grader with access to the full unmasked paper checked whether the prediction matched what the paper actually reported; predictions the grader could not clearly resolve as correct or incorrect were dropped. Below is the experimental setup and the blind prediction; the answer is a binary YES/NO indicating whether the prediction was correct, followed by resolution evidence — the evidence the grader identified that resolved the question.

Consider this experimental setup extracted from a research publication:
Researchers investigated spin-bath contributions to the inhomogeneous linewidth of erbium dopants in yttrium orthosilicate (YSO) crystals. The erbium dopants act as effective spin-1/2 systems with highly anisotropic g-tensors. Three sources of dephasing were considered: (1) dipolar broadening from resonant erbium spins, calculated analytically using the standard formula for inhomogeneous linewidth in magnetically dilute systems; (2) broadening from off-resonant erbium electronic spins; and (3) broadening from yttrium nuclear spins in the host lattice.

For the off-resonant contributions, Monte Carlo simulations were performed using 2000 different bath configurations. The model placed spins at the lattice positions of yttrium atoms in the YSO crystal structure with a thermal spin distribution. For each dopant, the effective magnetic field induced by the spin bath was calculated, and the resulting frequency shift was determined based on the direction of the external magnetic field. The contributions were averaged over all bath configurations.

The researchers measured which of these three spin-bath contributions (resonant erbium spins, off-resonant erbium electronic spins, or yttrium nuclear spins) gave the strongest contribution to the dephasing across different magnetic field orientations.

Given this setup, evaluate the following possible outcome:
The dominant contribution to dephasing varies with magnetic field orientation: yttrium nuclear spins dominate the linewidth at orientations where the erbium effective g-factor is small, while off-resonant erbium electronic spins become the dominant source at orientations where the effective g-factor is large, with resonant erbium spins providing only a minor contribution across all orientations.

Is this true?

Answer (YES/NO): NO